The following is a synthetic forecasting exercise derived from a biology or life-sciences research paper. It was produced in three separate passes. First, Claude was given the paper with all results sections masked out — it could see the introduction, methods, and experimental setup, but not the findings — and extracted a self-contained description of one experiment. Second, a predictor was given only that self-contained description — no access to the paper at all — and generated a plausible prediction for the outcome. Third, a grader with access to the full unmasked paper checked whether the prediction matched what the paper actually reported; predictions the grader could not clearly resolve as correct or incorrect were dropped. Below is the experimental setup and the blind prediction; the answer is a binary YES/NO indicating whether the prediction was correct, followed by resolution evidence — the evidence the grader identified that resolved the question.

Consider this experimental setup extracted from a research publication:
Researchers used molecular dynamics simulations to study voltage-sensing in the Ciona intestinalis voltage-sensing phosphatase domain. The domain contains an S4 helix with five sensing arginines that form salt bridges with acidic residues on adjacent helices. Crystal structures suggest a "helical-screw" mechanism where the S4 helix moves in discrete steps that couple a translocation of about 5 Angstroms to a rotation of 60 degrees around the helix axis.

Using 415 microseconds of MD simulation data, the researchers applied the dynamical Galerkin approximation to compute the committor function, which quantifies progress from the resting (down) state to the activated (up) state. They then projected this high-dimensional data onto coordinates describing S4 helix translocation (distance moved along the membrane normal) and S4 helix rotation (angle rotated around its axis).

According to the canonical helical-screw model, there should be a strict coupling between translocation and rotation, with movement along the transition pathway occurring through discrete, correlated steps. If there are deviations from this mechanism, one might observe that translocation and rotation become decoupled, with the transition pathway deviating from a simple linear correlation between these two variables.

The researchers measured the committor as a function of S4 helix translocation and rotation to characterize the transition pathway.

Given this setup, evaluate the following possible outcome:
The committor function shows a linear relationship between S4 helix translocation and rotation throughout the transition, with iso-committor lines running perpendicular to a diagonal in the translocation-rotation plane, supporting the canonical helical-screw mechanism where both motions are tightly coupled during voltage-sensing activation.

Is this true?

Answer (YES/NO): NO